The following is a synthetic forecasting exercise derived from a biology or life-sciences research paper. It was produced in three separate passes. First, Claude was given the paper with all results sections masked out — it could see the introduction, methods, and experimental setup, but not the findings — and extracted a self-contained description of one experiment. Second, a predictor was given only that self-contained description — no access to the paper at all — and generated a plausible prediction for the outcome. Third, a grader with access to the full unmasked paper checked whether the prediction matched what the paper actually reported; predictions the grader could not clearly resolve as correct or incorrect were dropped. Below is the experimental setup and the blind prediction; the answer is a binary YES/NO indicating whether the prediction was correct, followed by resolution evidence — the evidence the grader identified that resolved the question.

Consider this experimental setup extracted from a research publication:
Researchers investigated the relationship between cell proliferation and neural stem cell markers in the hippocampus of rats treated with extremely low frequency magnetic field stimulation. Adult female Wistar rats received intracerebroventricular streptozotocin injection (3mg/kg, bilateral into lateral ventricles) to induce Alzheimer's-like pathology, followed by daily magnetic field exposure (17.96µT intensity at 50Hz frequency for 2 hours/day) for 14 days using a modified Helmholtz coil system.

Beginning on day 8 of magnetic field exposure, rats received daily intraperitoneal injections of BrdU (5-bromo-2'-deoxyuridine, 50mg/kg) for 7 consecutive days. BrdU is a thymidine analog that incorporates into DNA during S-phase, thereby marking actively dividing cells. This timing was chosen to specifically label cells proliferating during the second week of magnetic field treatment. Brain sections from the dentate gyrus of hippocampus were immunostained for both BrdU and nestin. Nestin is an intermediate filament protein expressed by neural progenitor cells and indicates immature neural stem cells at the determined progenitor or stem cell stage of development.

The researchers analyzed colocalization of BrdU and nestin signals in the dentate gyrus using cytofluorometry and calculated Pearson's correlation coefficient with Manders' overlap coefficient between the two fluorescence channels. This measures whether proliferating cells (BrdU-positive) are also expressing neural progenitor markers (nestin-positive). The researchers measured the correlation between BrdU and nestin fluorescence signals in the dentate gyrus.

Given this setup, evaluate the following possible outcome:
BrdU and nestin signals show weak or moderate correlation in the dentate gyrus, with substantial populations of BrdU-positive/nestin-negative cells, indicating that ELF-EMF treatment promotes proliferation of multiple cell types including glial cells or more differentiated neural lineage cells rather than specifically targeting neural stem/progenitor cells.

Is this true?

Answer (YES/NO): NO